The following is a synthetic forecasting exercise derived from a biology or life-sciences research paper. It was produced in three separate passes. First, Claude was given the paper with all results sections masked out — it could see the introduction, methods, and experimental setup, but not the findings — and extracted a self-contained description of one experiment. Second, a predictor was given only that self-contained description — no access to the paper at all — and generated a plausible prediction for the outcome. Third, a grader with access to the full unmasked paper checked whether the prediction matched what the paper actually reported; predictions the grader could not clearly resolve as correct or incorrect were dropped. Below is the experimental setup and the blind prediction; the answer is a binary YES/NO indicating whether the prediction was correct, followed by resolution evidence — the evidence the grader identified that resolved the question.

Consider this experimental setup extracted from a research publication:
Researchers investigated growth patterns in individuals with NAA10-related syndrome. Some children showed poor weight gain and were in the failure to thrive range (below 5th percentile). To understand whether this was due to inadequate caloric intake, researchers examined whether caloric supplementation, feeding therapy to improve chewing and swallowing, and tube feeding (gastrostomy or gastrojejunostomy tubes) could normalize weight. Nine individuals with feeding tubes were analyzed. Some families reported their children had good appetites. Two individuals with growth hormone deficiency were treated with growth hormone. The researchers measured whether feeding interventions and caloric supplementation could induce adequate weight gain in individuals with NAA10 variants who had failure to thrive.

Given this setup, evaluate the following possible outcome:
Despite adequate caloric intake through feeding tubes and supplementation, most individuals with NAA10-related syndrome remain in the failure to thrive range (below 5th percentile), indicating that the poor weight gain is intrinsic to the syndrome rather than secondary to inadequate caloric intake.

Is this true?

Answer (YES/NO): YES